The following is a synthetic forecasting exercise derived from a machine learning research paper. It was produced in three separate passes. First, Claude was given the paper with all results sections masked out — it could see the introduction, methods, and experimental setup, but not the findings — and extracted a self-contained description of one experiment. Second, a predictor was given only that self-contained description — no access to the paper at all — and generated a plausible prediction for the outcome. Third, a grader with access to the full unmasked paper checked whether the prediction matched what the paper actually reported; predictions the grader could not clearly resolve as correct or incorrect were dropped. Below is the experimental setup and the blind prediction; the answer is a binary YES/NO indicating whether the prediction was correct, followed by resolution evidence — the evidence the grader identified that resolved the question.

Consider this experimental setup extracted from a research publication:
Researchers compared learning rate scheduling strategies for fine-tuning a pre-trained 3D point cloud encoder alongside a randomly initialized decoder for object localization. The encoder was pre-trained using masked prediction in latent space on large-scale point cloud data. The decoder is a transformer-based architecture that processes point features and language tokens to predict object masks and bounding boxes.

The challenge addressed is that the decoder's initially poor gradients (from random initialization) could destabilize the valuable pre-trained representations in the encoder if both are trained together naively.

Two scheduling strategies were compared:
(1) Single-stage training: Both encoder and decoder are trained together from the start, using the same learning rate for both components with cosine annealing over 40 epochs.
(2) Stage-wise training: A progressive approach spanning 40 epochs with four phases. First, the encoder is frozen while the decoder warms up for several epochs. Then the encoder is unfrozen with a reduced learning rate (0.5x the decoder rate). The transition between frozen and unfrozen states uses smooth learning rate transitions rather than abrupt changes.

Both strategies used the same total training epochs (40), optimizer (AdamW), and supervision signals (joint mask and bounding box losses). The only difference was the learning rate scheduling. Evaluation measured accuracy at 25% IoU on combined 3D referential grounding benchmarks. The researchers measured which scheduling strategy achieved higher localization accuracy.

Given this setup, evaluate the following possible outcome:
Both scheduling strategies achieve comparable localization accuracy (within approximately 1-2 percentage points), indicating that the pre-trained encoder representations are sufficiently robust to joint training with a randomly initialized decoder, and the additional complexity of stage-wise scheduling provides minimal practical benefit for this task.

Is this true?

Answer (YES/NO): NO